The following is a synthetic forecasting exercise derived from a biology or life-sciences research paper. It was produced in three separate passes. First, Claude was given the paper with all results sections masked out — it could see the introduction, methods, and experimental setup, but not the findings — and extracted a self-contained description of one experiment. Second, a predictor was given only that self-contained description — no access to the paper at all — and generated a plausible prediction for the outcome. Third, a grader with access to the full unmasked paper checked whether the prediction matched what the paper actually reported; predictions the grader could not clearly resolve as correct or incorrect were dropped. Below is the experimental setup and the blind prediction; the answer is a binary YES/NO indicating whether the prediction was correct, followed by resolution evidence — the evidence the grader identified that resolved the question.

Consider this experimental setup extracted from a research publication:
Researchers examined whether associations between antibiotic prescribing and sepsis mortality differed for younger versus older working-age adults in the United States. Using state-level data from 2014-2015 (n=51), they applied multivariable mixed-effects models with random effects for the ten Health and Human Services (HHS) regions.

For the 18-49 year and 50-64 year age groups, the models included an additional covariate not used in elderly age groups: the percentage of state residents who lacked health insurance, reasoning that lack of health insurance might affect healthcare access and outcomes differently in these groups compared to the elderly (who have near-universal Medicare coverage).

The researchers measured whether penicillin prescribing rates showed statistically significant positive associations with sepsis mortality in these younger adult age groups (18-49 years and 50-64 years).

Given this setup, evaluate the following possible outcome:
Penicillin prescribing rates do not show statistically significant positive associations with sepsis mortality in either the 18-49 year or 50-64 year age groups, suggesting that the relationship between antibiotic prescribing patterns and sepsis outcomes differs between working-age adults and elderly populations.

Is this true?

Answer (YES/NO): YES